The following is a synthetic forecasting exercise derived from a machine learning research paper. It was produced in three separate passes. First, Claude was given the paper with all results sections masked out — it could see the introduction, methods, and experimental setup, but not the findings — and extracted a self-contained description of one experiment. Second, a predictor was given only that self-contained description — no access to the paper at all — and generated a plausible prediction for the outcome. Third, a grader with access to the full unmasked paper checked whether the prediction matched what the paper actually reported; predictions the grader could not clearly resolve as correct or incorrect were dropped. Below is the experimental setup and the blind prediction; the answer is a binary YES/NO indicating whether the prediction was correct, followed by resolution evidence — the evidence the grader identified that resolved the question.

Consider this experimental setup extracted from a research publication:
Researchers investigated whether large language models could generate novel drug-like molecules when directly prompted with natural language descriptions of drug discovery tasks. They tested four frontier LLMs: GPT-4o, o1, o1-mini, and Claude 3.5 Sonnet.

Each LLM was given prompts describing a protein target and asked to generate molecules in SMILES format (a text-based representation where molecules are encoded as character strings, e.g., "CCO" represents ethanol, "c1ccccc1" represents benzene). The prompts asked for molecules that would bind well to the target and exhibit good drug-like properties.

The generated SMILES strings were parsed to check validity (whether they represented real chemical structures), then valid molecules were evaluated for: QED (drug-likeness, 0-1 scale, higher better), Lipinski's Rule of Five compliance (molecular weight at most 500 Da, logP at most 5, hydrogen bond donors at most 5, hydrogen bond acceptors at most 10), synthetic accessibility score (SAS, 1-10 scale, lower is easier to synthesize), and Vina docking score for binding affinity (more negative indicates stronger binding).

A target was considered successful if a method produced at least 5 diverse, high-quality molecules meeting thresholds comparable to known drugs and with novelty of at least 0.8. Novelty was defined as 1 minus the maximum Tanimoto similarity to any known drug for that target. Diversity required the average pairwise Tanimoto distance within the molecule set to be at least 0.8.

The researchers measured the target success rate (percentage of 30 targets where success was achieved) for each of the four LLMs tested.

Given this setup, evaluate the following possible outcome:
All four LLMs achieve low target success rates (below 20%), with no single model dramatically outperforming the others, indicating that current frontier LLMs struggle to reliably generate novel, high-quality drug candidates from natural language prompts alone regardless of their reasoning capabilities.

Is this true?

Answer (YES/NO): YES